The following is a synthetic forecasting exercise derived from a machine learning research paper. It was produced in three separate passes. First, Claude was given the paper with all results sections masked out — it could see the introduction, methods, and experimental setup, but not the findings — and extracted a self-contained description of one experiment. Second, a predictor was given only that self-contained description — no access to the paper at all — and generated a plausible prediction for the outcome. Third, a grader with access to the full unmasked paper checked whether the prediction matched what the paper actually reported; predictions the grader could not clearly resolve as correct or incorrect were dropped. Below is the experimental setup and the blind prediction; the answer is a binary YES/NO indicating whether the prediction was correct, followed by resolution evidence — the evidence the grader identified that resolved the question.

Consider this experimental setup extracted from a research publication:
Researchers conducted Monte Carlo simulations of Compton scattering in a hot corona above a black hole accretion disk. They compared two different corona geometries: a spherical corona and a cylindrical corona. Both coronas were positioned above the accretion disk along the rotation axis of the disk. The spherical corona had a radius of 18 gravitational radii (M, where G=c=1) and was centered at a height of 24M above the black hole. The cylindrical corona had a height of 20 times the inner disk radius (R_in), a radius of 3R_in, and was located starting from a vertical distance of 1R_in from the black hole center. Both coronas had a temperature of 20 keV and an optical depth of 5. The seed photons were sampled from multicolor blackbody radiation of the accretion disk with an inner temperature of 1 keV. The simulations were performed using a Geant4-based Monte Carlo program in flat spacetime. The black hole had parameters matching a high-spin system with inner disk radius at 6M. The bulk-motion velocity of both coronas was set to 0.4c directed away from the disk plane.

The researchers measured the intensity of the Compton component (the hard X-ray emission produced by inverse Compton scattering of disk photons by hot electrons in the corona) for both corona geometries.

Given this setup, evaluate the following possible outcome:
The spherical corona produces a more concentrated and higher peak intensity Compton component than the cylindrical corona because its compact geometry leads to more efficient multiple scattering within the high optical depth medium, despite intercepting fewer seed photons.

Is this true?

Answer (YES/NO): NO